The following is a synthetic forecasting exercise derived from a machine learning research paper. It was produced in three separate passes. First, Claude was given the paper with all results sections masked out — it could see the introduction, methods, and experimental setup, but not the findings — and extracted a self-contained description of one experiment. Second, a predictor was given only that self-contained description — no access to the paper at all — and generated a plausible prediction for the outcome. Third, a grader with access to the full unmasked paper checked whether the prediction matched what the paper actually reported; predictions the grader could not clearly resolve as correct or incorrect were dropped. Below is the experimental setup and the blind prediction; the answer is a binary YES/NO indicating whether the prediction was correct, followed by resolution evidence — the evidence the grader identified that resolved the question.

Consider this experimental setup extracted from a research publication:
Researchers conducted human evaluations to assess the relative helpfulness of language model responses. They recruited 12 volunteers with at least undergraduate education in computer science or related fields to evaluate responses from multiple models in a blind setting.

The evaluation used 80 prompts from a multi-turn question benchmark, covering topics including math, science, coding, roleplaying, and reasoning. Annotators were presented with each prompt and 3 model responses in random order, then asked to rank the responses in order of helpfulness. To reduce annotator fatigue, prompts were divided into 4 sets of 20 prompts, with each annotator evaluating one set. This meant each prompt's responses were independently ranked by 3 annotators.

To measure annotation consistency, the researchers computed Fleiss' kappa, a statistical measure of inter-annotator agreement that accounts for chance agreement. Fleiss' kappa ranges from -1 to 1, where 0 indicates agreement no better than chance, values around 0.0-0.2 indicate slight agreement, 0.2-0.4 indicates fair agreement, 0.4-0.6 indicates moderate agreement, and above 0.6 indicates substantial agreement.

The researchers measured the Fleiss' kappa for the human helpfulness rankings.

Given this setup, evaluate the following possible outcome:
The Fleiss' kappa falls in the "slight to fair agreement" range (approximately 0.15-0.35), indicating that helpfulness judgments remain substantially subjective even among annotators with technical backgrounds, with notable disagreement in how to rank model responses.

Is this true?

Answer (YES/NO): NO